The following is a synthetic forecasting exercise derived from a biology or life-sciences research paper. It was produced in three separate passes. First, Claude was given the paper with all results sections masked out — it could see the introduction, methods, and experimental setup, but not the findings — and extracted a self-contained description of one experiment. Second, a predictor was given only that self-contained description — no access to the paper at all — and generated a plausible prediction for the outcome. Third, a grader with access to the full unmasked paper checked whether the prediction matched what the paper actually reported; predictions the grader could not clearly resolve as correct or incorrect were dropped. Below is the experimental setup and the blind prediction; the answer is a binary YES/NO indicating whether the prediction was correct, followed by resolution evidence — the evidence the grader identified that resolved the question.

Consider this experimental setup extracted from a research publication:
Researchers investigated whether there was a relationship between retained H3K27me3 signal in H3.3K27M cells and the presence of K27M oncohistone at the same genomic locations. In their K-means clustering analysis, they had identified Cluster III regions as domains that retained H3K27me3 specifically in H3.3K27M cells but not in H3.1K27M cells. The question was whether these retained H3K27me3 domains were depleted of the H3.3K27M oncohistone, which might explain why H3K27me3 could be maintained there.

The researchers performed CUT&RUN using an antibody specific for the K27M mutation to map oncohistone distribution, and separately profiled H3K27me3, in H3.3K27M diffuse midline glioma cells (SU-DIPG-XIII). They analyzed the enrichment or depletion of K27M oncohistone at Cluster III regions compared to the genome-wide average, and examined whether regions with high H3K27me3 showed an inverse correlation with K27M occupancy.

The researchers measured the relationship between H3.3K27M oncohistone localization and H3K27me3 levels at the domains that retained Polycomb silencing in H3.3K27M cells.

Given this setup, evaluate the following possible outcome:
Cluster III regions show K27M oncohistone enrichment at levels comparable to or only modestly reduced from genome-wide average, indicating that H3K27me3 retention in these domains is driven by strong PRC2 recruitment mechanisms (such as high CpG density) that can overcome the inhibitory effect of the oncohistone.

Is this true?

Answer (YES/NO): NO